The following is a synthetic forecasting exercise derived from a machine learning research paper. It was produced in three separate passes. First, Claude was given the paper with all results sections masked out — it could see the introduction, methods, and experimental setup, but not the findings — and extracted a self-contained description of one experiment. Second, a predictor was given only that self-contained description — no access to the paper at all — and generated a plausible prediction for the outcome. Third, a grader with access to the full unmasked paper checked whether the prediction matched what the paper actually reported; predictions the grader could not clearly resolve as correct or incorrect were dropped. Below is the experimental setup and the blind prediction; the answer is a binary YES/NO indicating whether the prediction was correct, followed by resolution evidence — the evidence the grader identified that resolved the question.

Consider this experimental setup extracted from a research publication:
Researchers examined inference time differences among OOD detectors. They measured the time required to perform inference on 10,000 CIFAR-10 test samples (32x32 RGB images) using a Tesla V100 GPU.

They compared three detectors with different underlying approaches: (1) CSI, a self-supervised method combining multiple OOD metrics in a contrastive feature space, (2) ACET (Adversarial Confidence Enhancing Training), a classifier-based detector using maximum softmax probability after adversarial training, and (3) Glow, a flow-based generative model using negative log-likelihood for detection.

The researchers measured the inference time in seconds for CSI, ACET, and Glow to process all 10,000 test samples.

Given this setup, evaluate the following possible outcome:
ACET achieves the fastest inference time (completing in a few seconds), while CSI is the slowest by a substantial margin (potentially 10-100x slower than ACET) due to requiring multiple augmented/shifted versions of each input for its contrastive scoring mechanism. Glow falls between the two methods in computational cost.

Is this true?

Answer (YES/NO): YES